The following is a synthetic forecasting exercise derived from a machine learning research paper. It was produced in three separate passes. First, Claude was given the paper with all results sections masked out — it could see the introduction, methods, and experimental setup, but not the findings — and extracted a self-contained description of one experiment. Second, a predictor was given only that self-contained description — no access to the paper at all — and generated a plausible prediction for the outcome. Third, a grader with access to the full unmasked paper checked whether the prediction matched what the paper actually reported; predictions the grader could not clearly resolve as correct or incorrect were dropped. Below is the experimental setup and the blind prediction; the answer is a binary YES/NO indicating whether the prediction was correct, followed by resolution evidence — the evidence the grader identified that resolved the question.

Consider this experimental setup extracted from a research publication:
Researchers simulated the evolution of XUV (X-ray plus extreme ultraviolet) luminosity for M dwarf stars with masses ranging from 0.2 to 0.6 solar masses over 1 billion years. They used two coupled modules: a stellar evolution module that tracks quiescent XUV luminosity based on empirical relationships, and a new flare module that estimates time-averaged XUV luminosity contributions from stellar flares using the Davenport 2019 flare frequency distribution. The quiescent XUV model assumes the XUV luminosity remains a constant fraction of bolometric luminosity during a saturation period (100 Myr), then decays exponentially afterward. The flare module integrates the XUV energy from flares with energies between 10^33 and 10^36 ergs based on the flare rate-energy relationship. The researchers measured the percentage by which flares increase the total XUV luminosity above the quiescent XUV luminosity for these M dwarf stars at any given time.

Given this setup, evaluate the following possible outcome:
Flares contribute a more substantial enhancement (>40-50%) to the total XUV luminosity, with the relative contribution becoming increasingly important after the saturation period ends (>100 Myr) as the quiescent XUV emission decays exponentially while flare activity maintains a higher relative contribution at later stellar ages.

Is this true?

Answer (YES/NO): NO